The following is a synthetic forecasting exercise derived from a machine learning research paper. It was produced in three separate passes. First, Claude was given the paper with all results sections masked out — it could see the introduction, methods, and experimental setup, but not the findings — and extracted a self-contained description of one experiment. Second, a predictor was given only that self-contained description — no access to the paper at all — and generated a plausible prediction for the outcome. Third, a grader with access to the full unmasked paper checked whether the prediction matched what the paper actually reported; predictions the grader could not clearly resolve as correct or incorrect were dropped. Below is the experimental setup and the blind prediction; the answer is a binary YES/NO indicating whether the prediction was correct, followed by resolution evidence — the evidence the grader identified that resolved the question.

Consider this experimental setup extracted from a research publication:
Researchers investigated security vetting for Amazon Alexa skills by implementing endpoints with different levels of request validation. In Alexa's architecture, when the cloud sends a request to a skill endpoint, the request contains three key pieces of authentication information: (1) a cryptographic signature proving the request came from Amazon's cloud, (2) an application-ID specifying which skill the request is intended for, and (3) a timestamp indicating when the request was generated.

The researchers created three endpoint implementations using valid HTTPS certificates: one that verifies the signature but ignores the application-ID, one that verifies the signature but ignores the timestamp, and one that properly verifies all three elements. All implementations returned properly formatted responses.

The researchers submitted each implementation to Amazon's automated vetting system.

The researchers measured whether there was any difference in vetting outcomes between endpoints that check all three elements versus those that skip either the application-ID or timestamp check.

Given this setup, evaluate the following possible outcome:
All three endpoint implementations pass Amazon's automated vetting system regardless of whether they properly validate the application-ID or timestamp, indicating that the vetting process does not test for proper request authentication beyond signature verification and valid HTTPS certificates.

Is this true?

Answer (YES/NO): YES